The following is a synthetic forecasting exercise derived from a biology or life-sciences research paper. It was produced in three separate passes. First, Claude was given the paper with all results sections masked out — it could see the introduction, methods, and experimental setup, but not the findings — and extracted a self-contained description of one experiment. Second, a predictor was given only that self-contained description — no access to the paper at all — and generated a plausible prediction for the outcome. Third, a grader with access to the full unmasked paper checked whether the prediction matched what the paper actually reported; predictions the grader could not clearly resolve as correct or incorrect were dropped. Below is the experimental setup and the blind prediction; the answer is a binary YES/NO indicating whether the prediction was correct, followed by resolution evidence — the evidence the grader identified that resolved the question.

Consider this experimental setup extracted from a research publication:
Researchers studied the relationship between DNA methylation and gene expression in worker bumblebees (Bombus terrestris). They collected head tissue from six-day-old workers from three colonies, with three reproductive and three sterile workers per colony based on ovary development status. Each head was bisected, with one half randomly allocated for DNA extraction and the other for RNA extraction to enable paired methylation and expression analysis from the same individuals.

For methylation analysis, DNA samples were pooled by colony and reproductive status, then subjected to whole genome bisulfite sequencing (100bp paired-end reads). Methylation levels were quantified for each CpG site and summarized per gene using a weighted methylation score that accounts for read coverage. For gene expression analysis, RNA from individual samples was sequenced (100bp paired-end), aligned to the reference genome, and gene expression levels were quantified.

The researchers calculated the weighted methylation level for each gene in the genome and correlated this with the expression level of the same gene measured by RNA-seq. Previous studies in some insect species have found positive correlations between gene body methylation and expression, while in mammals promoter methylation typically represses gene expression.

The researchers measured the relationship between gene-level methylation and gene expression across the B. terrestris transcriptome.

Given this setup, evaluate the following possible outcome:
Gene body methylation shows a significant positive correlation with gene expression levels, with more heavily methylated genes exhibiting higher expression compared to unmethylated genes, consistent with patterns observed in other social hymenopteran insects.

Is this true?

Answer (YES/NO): YES